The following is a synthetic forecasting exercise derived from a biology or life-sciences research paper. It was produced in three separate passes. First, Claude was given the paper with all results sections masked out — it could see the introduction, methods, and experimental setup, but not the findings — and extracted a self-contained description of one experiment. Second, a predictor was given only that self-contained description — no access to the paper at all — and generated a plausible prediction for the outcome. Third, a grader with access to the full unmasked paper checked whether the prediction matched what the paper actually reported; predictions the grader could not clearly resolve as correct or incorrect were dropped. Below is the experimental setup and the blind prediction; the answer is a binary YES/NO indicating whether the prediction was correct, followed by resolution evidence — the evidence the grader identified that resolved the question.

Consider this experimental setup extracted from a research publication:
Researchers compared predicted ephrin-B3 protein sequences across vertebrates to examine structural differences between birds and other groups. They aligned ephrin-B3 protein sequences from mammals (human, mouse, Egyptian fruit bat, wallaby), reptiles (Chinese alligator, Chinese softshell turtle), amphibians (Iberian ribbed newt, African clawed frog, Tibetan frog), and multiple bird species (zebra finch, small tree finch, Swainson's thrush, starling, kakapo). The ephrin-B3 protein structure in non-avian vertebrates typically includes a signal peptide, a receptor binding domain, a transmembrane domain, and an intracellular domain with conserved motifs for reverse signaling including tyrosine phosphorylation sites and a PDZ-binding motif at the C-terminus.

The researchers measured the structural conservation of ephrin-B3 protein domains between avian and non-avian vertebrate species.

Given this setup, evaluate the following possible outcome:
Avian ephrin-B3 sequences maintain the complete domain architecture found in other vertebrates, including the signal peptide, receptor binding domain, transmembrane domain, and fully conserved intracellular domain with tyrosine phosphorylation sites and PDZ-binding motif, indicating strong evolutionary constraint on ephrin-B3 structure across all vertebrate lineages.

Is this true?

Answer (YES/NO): NO